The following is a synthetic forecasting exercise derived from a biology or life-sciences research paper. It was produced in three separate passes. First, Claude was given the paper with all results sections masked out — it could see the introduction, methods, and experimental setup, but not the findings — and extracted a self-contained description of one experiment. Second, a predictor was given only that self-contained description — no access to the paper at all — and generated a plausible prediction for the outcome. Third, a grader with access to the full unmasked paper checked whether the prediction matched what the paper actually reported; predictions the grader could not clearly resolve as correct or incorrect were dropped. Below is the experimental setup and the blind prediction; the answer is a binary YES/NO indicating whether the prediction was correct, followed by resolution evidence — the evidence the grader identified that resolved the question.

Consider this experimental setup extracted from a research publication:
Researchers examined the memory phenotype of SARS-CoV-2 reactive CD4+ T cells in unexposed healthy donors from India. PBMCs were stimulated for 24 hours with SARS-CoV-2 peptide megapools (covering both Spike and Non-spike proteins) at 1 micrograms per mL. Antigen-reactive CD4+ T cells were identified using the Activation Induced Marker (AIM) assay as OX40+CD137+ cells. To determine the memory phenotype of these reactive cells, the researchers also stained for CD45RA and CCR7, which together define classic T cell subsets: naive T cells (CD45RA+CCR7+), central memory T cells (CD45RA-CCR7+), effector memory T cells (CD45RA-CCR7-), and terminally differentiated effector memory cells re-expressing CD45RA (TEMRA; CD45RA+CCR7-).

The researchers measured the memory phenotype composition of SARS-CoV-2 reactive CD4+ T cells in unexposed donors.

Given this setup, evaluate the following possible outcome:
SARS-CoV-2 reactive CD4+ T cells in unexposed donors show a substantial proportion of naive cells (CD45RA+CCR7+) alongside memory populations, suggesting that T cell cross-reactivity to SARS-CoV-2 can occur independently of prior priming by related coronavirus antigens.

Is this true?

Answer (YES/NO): NO